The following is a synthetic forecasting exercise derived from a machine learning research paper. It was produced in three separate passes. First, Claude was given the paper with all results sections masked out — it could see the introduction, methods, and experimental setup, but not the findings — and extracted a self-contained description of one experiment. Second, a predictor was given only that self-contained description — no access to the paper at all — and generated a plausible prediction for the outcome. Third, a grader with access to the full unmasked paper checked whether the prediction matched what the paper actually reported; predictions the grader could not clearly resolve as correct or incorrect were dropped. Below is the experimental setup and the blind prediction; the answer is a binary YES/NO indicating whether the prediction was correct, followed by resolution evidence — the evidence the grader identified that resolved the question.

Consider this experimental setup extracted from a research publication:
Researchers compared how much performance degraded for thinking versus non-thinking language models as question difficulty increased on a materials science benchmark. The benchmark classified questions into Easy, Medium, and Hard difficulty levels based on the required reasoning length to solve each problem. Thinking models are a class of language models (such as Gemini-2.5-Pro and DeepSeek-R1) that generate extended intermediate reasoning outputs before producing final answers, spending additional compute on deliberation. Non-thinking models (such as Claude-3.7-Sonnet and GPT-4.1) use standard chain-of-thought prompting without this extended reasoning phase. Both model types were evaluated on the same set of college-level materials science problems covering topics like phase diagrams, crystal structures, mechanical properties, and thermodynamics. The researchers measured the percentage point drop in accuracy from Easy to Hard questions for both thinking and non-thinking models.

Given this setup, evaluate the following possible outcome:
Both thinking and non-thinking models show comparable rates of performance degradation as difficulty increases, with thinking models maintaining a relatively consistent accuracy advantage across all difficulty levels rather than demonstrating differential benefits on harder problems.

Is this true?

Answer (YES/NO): NO